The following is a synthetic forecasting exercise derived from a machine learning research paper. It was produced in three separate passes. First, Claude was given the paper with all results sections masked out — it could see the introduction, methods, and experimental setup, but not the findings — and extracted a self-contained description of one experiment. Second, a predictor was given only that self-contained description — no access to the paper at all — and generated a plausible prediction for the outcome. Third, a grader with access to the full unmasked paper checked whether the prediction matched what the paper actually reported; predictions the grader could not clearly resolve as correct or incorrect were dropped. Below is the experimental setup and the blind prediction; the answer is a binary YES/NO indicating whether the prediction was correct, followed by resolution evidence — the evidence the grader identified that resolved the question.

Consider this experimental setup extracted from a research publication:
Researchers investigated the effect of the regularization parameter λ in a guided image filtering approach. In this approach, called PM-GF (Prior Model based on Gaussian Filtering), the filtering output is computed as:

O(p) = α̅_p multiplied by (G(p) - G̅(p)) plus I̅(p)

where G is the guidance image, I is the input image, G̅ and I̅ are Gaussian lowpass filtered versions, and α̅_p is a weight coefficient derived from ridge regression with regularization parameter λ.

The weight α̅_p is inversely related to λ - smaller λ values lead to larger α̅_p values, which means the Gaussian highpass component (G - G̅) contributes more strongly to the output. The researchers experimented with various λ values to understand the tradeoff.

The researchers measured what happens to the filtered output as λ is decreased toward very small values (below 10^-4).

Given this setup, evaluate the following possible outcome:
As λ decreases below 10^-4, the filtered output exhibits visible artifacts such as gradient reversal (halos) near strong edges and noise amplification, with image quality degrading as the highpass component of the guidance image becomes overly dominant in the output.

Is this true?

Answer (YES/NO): NO